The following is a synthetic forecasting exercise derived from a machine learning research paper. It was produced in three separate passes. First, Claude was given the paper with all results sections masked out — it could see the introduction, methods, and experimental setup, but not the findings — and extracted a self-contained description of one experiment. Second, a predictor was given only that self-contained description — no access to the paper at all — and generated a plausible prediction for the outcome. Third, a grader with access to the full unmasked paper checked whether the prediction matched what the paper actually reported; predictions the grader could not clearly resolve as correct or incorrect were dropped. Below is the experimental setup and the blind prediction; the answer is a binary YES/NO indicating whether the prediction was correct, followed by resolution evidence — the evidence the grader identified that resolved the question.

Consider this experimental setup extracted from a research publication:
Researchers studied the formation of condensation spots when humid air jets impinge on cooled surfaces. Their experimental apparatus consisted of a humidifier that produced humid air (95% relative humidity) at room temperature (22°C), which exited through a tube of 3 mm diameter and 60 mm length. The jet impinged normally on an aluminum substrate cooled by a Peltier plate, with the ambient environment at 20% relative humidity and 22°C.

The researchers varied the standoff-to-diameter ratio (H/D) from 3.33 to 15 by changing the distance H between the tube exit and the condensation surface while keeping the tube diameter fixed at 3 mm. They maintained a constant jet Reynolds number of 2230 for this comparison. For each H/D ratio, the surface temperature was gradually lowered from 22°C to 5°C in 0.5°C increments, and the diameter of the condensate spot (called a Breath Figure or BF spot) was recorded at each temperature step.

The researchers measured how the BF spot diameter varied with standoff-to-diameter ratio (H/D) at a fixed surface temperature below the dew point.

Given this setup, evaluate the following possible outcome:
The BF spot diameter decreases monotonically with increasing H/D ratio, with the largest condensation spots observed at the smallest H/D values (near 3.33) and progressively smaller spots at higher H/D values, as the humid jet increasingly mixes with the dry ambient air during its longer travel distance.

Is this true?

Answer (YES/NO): NO